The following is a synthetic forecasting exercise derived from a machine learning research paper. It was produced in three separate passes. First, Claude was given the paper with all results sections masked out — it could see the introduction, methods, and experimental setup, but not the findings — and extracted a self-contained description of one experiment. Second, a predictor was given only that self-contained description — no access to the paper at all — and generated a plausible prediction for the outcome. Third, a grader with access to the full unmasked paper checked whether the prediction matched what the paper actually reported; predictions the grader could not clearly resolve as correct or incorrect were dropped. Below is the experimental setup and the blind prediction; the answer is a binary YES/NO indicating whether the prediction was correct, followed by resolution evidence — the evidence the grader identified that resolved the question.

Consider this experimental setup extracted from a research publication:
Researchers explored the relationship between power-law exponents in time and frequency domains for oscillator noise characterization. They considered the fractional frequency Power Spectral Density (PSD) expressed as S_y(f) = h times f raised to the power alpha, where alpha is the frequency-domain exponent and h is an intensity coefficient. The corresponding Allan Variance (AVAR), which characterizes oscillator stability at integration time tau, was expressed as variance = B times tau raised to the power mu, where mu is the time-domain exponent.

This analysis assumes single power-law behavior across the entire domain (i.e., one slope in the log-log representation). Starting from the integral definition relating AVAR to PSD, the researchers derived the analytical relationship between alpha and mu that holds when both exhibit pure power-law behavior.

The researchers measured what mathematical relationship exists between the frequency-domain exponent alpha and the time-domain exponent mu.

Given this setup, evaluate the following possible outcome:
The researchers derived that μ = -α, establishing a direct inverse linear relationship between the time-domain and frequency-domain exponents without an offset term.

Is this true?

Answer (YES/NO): NO